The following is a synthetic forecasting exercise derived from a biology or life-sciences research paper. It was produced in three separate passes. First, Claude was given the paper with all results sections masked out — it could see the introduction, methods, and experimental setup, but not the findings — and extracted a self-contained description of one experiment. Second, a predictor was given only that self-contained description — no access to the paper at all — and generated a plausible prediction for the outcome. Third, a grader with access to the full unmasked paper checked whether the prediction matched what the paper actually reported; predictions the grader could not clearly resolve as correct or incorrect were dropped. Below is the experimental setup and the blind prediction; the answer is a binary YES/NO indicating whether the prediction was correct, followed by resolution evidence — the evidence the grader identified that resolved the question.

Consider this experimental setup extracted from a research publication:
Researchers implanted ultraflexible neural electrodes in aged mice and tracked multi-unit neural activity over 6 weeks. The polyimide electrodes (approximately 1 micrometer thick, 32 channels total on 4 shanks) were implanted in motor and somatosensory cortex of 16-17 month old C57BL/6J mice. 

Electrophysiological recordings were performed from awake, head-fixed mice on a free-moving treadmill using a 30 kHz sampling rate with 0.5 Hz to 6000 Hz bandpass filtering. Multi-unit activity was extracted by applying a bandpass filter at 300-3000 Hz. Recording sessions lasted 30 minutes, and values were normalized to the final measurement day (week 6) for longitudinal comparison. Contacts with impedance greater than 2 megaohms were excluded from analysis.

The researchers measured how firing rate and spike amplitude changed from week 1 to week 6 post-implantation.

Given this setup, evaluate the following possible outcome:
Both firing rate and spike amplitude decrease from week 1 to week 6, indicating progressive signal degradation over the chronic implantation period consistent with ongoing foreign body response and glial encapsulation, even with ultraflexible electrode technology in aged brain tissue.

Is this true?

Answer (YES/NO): NO